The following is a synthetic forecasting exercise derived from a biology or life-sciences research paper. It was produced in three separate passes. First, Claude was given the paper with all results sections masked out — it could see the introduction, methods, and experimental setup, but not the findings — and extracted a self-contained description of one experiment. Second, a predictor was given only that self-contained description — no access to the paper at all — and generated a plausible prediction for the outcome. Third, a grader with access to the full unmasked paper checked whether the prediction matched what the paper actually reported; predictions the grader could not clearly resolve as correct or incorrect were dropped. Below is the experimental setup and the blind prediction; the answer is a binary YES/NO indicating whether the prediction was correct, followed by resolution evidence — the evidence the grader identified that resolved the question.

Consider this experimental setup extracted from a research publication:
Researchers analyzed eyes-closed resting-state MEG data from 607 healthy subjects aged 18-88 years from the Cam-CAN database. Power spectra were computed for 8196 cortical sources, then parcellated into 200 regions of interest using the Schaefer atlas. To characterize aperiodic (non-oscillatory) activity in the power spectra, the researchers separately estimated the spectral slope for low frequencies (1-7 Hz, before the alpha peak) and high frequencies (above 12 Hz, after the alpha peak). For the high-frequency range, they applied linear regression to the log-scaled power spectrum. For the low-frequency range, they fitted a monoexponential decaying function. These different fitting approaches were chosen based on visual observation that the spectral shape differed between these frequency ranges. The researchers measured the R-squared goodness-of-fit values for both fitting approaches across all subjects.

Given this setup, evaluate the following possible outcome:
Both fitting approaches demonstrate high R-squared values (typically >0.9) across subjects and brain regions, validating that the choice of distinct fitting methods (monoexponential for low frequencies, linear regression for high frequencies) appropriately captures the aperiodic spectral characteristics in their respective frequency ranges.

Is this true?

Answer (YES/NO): NO